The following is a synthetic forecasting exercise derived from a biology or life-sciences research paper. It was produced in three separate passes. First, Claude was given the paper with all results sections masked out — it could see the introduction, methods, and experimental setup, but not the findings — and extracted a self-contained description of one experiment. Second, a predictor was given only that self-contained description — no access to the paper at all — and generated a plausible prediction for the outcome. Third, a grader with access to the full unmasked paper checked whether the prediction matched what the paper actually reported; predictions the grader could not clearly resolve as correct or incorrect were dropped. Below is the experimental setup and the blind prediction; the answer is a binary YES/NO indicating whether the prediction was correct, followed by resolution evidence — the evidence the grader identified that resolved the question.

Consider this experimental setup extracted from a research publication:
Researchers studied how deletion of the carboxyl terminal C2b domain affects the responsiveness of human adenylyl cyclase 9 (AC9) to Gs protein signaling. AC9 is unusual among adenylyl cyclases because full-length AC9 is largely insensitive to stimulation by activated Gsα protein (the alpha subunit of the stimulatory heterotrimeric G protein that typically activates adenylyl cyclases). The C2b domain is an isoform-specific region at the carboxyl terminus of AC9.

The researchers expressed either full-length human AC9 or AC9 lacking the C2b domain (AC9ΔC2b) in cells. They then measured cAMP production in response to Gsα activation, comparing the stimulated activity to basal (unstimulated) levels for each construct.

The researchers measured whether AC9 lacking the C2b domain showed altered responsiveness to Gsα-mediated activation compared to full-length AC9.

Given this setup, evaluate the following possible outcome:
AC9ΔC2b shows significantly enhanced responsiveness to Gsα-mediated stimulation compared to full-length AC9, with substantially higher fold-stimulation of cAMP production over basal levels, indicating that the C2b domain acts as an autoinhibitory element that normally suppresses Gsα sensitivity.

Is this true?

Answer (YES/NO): YES